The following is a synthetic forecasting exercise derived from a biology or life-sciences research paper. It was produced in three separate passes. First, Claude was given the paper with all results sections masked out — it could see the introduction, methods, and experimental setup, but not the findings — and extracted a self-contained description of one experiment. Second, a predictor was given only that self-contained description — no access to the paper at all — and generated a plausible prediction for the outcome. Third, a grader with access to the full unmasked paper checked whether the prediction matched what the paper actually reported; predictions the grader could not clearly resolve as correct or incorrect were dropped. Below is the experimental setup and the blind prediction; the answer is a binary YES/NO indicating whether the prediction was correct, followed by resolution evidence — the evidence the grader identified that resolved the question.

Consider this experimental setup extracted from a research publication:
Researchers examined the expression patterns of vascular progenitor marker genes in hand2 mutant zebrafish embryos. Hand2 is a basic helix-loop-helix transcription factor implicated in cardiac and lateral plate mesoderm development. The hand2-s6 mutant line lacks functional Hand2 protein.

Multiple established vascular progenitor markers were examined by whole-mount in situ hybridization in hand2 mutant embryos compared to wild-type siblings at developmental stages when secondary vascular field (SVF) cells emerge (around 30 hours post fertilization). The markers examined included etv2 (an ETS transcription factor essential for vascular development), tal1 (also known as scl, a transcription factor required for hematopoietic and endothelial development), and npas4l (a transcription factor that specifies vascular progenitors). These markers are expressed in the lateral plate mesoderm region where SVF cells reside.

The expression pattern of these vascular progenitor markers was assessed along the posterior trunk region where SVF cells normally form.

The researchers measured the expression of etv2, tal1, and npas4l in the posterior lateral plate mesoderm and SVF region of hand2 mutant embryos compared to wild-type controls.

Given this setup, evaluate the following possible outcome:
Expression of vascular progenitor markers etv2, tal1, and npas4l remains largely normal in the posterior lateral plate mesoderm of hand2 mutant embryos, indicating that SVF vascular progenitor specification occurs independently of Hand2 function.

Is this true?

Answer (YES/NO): NO